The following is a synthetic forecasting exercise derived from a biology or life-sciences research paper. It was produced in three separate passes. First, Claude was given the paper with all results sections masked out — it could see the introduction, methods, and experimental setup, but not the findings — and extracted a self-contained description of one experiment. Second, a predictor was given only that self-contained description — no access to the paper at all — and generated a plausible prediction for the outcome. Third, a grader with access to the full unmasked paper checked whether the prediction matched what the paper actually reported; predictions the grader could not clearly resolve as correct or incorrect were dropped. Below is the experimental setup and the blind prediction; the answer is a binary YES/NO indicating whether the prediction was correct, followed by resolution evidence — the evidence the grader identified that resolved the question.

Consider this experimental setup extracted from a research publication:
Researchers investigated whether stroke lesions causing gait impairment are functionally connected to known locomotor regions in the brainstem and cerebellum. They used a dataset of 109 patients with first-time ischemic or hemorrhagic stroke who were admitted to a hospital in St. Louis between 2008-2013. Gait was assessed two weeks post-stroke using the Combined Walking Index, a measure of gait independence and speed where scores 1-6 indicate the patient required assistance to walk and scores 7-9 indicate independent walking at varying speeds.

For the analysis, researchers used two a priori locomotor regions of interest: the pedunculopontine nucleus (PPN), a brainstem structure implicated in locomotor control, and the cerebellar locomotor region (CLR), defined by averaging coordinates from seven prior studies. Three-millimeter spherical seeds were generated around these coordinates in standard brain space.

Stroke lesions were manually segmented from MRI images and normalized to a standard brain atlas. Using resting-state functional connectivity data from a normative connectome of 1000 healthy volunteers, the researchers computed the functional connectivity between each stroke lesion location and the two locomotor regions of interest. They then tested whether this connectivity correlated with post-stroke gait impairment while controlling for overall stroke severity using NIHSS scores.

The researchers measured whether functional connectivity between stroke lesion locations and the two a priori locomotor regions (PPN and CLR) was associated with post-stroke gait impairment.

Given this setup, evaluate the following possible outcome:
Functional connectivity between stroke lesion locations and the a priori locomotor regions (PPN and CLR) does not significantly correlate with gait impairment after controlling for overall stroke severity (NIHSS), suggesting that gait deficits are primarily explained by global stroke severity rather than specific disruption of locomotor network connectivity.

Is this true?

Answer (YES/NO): NO